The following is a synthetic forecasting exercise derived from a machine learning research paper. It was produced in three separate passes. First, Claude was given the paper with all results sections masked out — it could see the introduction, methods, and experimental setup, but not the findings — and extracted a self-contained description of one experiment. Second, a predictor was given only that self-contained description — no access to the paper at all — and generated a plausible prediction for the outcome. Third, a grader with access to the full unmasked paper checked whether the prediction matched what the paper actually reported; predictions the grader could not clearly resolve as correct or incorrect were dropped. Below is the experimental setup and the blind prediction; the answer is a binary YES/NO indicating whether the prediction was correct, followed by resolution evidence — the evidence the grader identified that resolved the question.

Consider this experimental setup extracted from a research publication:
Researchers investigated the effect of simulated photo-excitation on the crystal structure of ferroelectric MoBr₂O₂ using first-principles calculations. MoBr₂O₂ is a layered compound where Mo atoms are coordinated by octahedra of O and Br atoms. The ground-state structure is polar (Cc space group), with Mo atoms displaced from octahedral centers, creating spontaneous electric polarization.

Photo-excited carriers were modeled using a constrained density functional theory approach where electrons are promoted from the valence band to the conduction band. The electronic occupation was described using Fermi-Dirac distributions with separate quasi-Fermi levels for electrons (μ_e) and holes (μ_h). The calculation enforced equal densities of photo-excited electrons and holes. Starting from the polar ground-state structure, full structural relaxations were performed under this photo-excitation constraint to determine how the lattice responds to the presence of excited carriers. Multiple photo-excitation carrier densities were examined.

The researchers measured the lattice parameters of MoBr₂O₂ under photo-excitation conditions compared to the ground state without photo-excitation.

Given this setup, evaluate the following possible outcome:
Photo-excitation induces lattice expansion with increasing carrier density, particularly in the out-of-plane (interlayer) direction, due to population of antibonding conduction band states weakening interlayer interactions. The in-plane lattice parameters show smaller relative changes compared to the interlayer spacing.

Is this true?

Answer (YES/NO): NO